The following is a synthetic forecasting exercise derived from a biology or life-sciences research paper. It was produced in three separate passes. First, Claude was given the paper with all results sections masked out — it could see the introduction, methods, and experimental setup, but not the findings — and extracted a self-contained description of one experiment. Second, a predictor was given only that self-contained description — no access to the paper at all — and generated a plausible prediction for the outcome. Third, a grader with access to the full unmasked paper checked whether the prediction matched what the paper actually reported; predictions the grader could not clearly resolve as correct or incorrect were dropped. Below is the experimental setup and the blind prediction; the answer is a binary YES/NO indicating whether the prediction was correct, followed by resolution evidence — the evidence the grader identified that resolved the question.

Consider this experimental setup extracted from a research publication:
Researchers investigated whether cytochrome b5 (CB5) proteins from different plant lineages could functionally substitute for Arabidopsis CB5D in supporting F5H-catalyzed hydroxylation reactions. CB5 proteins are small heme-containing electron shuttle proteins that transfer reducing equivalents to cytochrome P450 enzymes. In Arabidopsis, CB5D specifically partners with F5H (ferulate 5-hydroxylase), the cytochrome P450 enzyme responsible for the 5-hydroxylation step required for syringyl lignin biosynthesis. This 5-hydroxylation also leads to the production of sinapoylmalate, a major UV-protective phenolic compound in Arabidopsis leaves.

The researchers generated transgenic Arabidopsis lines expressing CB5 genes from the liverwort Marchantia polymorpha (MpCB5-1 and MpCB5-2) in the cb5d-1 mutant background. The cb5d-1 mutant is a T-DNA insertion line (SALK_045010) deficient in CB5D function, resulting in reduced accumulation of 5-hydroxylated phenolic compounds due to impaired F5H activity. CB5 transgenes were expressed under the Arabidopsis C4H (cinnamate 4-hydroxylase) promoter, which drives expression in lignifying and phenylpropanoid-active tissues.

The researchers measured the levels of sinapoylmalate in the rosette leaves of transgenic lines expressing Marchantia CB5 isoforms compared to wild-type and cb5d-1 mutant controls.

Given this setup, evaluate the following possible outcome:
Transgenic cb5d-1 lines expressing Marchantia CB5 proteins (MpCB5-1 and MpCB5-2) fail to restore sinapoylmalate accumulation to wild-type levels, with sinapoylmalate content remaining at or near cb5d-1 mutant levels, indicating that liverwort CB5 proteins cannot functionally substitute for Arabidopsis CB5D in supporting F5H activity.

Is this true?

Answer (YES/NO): NO